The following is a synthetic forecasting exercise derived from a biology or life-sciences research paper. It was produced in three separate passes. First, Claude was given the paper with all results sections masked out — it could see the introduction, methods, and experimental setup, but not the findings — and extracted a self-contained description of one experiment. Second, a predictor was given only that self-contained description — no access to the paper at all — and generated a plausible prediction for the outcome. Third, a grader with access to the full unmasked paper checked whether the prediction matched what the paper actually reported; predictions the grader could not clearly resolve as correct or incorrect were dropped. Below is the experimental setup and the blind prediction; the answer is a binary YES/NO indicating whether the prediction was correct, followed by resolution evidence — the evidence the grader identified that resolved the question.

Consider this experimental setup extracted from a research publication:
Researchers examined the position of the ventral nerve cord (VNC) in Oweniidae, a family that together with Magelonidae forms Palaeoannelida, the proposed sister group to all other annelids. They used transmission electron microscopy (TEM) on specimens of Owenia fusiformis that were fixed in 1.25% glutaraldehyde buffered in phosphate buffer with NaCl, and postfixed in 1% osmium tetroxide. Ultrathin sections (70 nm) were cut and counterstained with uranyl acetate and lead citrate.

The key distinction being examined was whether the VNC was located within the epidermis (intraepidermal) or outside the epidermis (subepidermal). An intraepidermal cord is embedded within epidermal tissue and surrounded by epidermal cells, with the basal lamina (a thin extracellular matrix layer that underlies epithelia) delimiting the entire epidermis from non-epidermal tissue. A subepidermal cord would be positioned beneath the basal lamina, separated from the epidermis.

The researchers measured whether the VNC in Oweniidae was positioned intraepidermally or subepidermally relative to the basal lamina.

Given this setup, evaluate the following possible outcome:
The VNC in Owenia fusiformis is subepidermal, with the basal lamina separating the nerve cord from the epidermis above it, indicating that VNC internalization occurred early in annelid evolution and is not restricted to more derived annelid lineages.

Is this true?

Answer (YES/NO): NO